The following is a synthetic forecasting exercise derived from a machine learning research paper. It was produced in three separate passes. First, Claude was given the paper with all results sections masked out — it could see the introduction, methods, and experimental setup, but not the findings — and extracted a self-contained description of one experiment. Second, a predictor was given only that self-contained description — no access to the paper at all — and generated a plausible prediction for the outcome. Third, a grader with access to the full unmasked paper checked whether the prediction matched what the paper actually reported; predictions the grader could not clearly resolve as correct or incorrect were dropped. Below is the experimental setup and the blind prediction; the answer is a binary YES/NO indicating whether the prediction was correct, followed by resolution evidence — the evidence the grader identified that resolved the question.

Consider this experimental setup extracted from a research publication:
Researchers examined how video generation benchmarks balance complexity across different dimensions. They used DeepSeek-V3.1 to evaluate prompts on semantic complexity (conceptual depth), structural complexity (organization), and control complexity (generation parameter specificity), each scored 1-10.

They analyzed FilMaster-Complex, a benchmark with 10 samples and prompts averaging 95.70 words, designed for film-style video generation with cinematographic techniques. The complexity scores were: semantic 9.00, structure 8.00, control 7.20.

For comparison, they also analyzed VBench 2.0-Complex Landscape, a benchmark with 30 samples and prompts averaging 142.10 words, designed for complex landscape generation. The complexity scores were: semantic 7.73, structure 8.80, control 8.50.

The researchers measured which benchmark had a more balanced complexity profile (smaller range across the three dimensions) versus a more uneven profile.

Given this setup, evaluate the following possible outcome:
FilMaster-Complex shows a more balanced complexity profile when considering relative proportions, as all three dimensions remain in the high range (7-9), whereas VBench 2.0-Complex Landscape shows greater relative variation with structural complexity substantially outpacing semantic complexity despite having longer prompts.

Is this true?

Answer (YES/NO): NO